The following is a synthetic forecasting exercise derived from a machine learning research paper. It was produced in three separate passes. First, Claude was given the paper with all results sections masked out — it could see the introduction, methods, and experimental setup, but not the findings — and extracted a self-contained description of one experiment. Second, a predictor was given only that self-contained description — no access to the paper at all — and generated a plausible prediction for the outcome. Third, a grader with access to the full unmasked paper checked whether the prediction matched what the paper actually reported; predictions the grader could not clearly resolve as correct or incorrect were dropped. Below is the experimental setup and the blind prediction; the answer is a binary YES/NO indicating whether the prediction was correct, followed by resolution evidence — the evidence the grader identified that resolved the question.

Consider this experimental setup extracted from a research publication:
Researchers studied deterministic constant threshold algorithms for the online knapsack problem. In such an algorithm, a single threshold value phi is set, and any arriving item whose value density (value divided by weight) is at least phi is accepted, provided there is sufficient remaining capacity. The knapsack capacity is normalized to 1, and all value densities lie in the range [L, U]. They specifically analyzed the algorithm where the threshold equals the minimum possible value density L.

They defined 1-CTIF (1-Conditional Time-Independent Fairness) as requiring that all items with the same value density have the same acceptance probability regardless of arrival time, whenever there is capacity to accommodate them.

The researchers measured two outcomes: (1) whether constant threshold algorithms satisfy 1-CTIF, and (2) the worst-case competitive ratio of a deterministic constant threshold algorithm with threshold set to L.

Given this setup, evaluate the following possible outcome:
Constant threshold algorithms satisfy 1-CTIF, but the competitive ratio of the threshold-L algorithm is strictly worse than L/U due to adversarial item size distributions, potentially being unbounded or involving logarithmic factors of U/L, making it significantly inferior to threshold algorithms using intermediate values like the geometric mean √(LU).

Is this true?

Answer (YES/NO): NO